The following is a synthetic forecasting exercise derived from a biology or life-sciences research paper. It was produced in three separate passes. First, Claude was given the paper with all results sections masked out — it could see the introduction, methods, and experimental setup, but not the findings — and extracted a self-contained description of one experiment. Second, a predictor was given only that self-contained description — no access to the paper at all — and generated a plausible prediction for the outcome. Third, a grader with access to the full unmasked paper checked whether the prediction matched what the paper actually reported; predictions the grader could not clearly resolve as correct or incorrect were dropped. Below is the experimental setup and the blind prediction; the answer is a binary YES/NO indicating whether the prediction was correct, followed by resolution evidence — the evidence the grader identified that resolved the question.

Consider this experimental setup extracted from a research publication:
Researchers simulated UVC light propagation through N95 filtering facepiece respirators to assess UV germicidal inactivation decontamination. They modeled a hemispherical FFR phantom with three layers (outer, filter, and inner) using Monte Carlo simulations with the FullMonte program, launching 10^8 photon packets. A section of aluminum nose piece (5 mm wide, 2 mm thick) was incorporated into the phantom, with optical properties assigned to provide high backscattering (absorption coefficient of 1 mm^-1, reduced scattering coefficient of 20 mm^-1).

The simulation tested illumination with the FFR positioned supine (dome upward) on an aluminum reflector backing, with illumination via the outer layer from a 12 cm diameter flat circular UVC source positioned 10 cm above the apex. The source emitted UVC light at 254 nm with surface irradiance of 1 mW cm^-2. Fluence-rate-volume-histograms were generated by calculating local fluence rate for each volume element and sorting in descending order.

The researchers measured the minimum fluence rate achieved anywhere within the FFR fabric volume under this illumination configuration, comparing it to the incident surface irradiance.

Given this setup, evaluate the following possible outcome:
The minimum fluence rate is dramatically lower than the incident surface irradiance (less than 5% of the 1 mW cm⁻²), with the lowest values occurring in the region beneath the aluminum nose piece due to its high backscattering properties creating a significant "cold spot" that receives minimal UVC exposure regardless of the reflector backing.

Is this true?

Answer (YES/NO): NO